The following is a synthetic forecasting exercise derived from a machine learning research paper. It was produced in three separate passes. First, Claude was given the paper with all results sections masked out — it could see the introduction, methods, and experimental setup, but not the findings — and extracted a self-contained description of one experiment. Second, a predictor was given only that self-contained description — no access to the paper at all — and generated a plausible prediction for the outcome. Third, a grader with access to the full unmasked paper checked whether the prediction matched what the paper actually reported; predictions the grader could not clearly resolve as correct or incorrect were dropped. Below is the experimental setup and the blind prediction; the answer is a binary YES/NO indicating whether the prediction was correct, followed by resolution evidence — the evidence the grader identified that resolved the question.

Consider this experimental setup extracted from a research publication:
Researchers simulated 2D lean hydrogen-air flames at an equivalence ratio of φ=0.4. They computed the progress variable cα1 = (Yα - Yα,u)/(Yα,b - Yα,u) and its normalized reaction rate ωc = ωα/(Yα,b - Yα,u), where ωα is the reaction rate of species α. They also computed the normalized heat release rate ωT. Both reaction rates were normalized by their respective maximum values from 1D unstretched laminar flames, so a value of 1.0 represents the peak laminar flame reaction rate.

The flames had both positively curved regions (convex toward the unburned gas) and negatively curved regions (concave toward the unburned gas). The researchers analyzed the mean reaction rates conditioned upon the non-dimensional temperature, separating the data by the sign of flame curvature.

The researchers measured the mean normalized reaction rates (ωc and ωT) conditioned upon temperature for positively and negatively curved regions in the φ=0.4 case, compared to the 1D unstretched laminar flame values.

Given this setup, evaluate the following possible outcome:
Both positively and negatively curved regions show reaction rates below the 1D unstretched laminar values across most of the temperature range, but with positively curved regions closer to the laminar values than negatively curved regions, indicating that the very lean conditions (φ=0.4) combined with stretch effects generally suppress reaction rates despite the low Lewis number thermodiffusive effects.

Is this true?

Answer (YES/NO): NO